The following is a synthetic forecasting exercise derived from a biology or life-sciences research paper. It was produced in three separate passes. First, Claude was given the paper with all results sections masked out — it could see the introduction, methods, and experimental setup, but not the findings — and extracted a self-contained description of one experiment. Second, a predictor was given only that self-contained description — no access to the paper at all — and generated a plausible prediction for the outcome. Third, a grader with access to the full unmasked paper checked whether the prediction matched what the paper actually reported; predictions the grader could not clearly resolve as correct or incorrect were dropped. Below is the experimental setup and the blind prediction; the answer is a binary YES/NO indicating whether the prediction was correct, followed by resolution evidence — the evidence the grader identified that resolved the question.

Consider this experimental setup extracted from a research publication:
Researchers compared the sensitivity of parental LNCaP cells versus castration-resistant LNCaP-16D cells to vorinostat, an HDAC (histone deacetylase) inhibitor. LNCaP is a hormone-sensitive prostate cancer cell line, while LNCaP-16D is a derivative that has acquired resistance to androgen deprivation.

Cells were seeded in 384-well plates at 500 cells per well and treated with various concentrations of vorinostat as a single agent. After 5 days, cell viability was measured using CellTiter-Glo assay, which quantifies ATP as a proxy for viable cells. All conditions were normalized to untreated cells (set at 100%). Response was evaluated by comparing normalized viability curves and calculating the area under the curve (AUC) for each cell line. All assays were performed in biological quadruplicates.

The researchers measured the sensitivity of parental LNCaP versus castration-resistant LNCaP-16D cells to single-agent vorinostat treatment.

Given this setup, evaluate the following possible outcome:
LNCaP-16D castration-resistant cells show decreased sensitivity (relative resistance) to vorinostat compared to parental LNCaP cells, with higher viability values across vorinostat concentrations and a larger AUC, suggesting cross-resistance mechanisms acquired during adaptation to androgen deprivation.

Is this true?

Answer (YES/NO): NO